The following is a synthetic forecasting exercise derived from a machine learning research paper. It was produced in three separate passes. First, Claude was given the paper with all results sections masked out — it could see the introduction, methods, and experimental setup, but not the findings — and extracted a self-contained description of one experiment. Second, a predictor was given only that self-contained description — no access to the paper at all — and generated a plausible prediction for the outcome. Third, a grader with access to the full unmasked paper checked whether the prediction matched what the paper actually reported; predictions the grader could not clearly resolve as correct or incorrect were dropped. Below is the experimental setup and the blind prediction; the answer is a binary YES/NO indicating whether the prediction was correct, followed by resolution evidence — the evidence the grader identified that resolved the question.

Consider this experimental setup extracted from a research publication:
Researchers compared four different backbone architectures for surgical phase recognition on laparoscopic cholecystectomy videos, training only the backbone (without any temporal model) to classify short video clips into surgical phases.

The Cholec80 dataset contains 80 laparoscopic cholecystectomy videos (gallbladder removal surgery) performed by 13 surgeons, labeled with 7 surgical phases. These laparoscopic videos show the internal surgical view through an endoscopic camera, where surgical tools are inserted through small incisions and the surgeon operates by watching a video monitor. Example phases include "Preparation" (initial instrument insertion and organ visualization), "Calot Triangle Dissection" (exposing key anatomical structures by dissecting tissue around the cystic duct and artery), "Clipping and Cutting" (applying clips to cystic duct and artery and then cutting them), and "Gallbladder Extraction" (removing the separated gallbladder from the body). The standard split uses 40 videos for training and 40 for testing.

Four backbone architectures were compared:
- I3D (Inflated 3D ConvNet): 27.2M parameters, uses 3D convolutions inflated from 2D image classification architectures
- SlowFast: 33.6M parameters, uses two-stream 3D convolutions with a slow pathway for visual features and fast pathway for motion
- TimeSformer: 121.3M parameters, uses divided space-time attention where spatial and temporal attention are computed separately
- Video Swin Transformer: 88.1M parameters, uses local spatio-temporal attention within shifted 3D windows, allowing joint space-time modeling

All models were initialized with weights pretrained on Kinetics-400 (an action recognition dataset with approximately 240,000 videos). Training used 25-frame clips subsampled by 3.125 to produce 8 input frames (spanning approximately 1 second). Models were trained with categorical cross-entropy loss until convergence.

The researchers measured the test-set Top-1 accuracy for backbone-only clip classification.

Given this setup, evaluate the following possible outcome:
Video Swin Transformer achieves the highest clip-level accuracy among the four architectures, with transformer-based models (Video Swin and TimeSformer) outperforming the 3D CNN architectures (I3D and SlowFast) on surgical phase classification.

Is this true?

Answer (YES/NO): NO